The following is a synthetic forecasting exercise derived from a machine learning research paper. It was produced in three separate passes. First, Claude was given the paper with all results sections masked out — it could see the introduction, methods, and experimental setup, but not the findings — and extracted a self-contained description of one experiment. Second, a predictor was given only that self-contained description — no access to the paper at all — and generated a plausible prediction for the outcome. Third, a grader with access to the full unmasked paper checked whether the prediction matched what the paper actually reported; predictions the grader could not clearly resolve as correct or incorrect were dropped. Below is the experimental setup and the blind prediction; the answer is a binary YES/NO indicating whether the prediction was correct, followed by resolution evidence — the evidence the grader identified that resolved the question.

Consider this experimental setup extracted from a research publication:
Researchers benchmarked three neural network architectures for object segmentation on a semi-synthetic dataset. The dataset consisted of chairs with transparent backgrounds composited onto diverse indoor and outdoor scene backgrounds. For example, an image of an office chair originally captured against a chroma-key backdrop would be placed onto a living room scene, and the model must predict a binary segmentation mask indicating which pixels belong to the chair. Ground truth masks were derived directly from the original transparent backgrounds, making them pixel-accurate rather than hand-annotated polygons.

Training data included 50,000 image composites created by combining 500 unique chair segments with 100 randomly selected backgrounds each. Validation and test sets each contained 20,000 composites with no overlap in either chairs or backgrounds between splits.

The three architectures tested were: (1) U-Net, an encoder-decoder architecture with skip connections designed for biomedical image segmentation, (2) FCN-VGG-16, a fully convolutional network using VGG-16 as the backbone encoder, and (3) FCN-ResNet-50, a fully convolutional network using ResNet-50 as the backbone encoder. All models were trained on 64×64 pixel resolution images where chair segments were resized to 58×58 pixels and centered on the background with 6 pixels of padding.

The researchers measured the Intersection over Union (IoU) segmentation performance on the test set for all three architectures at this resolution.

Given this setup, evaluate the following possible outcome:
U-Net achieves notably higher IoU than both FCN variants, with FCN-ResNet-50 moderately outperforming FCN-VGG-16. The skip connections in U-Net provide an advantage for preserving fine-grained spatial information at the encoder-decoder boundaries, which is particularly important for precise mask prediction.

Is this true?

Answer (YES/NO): NO